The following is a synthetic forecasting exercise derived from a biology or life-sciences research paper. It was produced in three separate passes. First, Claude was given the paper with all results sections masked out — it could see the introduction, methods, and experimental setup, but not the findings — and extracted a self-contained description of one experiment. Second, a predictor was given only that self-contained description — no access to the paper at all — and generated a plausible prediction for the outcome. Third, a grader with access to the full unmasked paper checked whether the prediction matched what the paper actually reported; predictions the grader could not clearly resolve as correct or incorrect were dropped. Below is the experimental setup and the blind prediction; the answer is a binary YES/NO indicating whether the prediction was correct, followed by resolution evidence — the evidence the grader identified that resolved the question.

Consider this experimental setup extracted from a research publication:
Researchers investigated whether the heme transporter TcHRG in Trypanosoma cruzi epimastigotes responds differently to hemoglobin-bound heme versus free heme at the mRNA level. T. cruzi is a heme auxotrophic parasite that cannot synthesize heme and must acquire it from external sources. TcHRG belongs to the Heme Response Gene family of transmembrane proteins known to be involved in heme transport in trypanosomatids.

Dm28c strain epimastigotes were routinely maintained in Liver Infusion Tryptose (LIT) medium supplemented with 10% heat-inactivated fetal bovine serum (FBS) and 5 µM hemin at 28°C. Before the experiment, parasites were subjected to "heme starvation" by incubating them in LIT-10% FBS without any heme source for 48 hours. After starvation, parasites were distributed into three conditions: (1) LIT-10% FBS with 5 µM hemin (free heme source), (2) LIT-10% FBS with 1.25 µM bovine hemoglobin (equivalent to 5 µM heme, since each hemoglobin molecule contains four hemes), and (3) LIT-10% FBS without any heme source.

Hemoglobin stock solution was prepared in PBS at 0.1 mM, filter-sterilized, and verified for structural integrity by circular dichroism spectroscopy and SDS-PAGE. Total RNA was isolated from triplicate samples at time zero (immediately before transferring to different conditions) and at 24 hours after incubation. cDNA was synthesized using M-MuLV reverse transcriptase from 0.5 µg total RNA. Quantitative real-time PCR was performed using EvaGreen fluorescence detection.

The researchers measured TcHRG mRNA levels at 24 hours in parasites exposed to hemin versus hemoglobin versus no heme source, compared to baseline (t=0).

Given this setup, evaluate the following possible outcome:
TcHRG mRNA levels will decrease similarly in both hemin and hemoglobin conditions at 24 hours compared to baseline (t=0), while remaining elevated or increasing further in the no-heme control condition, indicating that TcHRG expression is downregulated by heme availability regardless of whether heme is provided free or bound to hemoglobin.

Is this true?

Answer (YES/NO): NO